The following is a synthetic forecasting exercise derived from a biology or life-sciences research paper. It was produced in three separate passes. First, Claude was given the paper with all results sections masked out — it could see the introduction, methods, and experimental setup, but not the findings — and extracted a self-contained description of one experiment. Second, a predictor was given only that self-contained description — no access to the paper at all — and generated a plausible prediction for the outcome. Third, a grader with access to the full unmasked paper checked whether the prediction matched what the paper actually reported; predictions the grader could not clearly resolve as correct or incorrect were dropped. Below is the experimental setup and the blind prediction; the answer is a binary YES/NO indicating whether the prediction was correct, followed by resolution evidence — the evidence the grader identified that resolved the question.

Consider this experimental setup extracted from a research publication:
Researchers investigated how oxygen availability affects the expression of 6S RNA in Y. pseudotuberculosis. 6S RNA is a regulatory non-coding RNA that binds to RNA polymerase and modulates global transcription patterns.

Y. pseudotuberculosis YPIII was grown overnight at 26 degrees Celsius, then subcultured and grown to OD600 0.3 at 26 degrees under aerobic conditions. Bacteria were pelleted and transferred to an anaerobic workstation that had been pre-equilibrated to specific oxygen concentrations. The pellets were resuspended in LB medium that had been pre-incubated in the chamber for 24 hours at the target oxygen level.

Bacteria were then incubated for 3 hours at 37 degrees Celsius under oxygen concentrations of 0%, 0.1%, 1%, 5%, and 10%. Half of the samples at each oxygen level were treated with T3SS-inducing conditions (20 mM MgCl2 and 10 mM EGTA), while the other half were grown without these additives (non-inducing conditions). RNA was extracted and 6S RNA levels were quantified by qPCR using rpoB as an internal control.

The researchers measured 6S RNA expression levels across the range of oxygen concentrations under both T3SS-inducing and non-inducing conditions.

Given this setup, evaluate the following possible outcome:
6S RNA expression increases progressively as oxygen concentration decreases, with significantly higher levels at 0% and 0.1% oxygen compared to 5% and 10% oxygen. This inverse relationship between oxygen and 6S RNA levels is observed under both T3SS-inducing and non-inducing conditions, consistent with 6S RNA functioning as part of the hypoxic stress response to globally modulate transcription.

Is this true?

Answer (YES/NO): NO